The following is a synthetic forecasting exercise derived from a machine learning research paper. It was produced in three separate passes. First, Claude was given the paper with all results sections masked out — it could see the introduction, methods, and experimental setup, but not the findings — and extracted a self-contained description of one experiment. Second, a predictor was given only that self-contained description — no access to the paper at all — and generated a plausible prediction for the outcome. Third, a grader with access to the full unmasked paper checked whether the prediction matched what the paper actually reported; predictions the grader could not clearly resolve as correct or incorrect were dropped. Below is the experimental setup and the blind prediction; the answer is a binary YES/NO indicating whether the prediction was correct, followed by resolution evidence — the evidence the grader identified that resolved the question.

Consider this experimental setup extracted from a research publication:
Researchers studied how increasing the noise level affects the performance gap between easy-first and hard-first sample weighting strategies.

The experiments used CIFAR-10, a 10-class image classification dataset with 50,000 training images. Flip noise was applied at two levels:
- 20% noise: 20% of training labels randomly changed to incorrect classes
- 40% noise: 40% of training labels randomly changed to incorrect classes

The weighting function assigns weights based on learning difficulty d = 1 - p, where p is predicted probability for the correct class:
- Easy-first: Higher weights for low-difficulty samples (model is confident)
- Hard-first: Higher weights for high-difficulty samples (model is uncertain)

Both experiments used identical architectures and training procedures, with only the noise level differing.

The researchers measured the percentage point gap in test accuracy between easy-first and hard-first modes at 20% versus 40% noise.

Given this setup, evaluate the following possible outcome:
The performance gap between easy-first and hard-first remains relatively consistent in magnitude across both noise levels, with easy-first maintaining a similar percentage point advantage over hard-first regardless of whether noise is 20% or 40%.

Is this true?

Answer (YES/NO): NO